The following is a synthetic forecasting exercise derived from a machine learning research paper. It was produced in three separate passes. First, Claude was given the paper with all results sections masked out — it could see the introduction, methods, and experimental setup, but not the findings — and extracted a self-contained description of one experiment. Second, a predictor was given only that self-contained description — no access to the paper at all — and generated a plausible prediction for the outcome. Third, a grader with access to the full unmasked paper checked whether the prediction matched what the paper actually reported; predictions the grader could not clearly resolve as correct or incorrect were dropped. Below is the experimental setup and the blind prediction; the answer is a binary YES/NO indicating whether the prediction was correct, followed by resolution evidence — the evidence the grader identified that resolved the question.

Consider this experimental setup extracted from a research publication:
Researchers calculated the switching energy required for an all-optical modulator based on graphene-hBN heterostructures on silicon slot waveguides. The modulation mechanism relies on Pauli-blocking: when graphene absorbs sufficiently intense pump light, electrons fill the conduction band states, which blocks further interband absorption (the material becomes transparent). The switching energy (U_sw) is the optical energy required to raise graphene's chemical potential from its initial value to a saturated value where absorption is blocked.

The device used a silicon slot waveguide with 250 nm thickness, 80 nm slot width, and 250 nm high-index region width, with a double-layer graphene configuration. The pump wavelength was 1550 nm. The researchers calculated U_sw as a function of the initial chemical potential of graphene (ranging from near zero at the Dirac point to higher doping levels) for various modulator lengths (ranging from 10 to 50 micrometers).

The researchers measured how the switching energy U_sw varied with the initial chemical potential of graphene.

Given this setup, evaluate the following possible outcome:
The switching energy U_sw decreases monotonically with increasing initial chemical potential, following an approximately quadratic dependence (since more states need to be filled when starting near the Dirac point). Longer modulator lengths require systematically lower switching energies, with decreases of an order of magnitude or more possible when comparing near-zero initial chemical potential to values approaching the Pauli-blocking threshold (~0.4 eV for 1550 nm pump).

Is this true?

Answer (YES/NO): NO